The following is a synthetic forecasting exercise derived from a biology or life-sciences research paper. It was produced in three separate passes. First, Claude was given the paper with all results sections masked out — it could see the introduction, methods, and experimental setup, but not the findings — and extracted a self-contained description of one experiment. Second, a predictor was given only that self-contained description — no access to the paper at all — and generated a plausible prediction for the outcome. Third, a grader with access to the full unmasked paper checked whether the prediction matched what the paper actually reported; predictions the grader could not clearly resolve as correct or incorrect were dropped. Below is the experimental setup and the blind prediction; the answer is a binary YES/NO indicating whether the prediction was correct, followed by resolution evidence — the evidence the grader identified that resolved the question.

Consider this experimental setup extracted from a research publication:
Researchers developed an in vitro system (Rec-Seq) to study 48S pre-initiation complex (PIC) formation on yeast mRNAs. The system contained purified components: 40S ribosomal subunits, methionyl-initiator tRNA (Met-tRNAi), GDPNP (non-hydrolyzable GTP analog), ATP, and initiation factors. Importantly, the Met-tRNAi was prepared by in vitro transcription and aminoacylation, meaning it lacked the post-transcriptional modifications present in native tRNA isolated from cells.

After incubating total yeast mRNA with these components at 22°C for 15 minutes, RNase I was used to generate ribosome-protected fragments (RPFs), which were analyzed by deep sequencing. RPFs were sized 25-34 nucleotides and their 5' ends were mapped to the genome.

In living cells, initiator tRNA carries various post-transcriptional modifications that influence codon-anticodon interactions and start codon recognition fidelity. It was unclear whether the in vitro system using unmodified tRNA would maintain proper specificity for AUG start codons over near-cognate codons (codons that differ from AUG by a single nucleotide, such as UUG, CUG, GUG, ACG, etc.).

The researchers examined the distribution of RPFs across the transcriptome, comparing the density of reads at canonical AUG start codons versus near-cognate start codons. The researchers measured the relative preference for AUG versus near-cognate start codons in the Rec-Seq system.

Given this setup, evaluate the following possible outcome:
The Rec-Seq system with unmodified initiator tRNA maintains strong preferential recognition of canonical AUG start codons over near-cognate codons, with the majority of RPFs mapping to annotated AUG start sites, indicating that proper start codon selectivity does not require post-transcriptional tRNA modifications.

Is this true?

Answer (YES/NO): YES